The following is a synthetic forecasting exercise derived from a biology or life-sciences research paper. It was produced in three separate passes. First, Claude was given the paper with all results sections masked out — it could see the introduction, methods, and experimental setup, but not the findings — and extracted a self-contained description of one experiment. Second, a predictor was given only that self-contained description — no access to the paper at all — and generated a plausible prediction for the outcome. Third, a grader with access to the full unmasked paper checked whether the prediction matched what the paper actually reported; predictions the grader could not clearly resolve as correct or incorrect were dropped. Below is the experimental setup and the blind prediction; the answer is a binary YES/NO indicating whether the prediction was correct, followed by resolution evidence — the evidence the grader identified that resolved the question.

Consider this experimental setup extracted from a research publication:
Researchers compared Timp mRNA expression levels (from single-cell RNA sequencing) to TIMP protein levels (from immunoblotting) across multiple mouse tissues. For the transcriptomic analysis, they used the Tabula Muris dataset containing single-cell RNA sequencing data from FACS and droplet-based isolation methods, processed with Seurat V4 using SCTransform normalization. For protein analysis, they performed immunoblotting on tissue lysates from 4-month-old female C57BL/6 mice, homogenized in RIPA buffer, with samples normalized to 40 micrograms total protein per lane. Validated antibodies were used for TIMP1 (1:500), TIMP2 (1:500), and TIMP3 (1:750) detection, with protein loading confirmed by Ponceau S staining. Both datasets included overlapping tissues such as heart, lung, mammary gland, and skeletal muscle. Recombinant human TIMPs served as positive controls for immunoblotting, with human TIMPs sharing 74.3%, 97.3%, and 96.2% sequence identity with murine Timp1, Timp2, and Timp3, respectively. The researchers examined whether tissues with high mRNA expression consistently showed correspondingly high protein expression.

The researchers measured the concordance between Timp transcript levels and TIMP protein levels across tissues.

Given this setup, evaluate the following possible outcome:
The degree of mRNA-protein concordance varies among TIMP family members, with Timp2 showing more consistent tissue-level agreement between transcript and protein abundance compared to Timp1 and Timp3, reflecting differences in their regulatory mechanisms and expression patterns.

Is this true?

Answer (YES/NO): YES